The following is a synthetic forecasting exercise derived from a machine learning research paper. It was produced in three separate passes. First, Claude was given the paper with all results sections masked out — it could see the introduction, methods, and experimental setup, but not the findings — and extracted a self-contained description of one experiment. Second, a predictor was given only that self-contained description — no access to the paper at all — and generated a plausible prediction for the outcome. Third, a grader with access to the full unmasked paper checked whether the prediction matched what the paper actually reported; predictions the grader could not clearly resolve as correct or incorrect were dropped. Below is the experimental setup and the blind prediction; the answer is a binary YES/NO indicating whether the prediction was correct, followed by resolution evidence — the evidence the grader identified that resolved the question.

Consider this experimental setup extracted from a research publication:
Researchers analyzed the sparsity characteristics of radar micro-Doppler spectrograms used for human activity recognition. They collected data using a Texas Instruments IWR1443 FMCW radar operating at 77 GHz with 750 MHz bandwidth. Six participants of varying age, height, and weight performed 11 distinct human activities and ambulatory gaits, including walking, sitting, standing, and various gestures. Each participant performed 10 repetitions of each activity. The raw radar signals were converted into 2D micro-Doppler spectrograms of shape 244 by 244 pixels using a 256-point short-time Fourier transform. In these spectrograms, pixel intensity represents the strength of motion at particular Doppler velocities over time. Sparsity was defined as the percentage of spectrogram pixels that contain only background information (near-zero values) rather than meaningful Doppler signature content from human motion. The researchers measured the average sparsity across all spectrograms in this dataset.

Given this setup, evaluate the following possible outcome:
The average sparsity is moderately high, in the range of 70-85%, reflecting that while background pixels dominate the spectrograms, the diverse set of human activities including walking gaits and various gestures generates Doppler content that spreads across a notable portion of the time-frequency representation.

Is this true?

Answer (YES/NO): NO